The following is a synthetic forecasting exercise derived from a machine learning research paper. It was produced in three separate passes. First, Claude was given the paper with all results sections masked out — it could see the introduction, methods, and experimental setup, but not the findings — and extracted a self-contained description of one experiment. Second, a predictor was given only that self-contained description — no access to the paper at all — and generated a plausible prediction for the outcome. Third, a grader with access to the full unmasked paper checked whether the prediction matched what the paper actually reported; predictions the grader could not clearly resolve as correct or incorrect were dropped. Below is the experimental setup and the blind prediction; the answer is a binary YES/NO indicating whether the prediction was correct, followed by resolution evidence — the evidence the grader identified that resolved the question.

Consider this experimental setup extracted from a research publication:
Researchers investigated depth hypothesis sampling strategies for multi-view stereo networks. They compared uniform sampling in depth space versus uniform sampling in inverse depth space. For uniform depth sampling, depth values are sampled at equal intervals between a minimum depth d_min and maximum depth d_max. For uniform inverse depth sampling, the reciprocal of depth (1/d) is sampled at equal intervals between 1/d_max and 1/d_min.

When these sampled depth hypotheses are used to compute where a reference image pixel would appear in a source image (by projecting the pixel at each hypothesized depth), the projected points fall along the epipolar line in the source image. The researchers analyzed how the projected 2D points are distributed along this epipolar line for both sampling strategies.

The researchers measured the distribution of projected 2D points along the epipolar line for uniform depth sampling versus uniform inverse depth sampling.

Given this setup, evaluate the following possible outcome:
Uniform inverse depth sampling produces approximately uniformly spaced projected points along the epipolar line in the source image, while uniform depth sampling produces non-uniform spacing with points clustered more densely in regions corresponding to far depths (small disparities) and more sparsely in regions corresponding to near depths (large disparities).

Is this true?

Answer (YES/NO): YES